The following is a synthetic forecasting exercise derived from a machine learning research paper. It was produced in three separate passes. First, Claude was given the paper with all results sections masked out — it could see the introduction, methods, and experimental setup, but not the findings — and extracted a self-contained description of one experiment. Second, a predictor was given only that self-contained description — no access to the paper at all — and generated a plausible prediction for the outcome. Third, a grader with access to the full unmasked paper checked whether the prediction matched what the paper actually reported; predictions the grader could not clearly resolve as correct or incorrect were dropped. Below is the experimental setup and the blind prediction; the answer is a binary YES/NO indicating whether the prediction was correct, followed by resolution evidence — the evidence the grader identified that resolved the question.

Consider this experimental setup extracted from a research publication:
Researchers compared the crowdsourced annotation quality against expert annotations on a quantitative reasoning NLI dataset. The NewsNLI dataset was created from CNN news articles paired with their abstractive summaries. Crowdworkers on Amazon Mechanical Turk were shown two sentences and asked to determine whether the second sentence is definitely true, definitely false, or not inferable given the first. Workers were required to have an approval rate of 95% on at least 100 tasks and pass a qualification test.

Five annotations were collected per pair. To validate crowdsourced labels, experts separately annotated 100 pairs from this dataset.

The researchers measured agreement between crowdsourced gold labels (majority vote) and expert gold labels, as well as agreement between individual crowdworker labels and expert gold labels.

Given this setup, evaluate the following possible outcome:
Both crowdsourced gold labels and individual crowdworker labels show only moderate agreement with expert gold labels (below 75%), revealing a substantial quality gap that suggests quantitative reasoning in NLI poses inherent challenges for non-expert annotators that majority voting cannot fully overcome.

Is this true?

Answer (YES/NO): NO